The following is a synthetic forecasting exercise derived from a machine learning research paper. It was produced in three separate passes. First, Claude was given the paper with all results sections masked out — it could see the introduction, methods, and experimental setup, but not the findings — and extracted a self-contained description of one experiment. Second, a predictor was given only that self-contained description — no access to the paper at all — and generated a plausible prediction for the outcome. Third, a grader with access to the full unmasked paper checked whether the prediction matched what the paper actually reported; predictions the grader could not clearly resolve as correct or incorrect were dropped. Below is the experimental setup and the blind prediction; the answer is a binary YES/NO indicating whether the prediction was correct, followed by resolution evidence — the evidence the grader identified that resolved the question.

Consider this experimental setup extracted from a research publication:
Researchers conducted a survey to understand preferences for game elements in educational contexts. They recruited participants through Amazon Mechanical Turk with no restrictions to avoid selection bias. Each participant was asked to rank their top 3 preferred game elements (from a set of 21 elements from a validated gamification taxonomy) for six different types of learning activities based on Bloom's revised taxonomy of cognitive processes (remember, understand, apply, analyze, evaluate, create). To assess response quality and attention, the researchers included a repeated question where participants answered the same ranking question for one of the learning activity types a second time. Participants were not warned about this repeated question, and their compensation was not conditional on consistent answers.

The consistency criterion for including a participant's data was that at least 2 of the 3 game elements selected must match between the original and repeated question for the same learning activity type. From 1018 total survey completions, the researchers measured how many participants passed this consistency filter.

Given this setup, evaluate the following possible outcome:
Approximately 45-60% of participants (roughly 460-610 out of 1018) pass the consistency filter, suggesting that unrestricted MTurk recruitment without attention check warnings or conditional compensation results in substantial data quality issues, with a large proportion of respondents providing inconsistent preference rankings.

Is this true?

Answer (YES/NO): NO